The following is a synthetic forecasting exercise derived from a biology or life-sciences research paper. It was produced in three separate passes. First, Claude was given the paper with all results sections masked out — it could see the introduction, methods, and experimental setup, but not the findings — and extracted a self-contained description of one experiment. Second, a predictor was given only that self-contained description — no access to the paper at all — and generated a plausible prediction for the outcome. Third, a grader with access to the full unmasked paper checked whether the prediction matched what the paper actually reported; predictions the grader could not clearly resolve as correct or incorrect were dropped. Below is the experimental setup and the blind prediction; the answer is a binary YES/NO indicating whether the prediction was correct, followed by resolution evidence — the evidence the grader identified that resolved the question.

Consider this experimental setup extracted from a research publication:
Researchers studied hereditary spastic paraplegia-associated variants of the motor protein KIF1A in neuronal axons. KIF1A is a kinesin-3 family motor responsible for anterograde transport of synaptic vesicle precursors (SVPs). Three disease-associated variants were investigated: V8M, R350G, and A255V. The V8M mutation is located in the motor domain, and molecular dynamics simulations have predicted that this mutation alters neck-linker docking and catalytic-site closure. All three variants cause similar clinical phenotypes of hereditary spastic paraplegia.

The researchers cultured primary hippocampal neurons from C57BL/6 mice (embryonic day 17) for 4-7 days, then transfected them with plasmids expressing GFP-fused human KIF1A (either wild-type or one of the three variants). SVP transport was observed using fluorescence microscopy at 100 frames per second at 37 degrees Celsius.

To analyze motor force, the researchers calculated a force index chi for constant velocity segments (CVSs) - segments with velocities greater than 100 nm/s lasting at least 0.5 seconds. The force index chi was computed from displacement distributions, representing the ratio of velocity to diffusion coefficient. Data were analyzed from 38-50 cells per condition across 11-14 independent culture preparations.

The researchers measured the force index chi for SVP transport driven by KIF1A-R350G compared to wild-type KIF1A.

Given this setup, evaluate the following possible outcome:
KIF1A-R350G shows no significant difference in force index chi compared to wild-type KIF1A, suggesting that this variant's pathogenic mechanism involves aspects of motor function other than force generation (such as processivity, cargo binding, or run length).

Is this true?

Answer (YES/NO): YES